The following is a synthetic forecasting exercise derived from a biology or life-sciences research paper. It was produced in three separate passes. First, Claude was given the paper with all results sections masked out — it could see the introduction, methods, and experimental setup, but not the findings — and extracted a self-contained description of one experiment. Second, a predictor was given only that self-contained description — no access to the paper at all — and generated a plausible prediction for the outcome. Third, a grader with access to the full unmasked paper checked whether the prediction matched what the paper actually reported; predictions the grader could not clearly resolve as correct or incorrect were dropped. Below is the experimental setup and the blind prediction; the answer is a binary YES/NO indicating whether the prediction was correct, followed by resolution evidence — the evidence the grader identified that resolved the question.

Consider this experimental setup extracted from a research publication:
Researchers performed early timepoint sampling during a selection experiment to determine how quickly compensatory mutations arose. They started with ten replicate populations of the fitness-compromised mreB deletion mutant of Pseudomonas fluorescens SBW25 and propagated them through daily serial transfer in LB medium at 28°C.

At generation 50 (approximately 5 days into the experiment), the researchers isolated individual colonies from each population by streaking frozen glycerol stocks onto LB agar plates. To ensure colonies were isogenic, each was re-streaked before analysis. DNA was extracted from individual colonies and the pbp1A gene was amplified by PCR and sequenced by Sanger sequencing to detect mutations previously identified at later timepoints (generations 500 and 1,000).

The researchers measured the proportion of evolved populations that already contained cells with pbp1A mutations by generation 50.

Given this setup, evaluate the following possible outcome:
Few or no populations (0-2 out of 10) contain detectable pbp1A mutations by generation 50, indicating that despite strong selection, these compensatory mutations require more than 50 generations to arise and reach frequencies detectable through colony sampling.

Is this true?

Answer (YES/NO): NO